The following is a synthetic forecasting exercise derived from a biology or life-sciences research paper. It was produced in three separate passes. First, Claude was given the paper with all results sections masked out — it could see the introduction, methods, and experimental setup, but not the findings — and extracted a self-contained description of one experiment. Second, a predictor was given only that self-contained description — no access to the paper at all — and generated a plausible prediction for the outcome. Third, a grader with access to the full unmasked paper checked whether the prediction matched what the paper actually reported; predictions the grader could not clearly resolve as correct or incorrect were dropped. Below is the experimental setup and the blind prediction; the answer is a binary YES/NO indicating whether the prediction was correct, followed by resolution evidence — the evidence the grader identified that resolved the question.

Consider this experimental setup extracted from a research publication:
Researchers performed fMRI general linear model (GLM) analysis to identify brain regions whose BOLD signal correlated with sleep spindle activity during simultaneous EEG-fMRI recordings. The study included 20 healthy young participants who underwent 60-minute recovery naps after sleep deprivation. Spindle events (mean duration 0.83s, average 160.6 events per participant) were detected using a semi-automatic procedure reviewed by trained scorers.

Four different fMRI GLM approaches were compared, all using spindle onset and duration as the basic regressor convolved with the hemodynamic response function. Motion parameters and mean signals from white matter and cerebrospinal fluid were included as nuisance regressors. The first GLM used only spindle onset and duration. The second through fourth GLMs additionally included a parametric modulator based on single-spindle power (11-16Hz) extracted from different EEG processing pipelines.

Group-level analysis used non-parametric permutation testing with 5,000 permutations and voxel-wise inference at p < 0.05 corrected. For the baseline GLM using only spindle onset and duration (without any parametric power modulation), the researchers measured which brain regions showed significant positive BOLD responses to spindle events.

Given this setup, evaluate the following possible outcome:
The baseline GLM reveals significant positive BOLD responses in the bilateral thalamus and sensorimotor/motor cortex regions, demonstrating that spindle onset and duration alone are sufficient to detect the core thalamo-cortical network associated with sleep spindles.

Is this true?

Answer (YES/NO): NO